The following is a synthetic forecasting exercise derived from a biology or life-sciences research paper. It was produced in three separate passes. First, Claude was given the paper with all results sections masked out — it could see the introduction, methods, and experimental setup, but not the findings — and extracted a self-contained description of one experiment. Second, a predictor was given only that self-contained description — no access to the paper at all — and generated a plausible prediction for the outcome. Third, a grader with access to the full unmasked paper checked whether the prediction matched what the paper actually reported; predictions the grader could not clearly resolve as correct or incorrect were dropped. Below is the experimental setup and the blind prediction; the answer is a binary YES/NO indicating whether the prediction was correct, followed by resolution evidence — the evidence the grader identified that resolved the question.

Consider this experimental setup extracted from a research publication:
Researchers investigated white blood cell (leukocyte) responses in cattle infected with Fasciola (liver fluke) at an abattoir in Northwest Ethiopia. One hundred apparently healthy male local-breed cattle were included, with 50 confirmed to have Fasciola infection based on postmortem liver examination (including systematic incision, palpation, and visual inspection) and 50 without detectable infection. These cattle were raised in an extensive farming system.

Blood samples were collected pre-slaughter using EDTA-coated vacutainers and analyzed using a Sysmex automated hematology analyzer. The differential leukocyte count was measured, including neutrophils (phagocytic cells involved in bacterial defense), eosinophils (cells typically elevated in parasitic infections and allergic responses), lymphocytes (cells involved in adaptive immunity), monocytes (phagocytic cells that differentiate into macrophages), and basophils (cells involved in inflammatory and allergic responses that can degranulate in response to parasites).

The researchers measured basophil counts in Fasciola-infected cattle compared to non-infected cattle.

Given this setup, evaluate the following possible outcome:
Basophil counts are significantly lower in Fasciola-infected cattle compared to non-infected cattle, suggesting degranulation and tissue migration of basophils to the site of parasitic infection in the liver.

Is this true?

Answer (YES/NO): NO